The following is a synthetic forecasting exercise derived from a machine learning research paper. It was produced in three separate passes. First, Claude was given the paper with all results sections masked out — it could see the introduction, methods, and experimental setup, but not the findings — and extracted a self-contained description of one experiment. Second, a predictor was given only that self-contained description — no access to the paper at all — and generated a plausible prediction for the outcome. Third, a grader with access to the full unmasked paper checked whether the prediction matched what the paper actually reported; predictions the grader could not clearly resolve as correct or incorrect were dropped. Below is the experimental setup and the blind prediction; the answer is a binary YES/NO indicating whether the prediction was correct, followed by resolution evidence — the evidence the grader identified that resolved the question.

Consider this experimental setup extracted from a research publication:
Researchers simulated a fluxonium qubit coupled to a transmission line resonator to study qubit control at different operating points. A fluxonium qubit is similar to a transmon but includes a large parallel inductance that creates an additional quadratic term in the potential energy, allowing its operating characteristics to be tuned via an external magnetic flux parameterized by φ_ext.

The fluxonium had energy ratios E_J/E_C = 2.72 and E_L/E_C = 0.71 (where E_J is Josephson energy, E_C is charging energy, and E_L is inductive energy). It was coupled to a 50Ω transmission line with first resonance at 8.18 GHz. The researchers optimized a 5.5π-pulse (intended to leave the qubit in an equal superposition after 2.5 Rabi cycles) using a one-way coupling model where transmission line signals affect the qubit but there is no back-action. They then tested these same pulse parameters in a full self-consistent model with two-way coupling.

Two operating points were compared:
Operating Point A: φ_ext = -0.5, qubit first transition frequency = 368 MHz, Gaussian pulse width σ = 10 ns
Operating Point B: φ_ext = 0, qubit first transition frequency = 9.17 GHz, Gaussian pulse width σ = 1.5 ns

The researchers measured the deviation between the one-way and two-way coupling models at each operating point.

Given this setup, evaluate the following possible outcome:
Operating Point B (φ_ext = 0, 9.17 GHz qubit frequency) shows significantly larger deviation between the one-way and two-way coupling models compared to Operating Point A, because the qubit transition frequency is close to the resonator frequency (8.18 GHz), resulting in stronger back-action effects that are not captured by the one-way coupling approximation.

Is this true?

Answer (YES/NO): YES